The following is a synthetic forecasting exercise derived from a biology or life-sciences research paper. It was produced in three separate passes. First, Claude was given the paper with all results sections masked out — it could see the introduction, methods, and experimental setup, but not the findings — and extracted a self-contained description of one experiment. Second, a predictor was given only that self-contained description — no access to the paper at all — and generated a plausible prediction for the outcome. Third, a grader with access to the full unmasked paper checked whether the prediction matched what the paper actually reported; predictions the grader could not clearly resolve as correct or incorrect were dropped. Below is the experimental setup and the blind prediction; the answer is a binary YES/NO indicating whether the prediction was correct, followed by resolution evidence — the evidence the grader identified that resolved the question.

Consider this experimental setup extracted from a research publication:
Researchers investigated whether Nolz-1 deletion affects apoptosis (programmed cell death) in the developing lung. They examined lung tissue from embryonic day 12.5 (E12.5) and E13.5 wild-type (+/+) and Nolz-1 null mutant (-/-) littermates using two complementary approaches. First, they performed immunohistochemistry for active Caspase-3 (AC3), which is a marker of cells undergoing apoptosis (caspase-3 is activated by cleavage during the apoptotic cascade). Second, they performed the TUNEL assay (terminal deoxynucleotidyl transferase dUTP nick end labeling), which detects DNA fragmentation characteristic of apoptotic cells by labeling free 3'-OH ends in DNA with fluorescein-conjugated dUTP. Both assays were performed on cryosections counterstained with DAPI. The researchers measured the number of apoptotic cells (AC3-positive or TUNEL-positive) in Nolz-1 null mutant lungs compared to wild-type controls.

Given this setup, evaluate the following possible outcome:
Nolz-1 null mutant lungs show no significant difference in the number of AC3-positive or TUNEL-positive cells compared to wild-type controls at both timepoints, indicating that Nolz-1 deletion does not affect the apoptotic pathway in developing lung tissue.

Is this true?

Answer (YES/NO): YES